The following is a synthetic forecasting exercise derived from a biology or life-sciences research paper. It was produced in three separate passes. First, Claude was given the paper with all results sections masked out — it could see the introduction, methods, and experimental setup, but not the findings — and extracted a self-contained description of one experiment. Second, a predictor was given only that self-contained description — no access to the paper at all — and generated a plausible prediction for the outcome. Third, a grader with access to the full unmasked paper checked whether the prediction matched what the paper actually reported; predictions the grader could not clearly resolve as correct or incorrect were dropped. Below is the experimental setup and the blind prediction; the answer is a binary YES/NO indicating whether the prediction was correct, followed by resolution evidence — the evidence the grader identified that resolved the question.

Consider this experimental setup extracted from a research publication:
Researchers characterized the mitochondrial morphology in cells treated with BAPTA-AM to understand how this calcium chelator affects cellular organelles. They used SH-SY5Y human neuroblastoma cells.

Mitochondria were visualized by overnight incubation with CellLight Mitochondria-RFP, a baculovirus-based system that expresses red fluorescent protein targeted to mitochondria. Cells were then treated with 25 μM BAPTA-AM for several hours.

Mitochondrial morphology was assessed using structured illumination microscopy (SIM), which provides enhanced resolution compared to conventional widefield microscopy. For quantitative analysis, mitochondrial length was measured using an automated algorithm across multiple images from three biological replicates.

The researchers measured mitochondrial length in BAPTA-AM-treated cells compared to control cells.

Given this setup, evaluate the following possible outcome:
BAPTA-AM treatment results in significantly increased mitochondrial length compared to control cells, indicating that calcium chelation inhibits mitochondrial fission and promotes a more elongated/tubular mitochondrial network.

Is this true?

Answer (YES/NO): NO